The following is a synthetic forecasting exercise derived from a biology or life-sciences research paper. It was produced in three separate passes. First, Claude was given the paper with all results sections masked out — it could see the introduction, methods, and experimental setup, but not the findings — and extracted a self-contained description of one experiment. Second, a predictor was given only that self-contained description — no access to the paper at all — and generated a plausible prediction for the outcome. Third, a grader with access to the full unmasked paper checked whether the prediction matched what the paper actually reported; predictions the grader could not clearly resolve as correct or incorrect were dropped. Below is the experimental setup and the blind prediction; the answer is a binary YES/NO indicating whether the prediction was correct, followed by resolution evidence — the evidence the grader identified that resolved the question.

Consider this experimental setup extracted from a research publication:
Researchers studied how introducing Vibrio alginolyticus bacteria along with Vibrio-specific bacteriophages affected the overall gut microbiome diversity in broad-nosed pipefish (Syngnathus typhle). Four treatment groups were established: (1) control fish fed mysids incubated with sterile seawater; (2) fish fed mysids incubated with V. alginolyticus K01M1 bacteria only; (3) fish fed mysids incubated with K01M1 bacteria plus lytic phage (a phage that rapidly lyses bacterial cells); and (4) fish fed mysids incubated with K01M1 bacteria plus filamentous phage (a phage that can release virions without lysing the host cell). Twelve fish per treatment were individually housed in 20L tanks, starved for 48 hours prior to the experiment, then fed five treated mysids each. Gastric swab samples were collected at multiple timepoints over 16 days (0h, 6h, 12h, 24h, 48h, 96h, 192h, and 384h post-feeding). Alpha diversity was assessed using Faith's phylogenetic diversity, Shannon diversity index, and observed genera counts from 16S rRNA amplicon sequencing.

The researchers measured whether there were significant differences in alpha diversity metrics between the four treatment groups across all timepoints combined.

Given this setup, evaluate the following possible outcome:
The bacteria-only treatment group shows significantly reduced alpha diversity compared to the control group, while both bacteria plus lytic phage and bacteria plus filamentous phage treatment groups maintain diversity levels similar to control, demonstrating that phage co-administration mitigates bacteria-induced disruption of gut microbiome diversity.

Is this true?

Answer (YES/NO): NO